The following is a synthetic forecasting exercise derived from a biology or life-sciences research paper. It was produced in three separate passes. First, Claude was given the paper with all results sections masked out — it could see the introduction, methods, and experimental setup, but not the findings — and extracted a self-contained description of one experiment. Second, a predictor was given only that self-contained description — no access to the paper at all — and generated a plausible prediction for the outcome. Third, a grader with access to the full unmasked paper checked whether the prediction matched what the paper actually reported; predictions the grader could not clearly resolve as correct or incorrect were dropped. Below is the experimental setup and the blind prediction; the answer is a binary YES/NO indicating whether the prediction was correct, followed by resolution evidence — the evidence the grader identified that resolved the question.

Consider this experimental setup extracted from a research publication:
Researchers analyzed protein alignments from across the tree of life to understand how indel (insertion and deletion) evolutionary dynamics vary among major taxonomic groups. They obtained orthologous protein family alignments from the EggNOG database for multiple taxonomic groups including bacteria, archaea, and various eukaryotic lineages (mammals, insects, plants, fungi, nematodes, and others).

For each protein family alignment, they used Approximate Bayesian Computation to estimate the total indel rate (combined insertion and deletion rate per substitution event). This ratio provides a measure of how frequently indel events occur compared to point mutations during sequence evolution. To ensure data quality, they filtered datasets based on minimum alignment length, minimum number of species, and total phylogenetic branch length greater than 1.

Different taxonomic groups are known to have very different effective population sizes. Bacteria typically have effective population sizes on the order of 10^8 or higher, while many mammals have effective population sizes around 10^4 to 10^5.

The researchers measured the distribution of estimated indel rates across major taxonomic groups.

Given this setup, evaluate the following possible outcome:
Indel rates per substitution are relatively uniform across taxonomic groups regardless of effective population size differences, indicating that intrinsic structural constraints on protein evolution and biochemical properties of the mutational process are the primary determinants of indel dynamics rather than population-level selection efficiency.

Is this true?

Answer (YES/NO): NO